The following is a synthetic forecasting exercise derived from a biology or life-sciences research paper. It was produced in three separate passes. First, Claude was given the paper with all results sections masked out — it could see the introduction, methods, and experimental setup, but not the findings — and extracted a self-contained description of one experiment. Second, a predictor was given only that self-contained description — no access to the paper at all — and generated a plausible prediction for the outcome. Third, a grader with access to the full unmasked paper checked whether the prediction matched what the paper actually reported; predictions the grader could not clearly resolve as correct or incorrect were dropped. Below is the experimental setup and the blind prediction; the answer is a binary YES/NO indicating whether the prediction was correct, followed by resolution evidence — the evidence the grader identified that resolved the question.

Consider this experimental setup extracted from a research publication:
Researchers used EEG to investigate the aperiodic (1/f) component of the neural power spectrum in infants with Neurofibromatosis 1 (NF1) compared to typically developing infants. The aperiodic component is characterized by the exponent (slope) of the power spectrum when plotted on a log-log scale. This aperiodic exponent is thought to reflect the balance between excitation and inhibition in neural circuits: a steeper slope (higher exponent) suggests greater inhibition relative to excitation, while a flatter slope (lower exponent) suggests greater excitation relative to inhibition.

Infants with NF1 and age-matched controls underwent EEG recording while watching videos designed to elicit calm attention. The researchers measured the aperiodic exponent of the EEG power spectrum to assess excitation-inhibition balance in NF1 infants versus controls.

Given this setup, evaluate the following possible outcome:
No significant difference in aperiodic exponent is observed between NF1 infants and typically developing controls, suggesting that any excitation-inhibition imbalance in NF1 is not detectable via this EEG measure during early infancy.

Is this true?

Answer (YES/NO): NO